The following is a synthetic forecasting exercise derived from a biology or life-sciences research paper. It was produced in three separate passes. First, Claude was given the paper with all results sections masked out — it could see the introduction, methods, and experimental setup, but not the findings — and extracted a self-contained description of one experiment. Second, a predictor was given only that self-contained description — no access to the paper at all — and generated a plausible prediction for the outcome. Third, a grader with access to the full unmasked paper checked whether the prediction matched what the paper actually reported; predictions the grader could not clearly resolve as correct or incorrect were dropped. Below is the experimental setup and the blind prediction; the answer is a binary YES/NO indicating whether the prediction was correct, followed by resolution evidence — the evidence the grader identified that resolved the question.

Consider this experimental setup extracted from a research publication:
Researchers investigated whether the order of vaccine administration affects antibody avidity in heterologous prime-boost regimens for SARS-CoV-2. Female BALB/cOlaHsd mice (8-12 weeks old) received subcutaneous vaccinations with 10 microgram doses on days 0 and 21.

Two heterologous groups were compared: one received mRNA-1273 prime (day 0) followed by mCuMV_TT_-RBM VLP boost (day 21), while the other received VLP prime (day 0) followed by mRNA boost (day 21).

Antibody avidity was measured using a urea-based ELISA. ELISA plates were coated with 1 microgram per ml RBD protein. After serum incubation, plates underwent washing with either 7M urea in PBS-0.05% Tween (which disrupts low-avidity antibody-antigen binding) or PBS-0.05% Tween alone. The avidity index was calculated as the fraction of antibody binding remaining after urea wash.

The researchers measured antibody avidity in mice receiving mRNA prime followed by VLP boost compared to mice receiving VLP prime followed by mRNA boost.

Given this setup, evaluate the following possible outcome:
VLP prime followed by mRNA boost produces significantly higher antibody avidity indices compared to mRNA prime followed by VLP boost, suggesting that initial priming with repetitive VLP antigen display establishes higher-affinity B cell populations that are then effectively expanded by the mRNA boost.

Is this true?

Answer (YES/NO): NO